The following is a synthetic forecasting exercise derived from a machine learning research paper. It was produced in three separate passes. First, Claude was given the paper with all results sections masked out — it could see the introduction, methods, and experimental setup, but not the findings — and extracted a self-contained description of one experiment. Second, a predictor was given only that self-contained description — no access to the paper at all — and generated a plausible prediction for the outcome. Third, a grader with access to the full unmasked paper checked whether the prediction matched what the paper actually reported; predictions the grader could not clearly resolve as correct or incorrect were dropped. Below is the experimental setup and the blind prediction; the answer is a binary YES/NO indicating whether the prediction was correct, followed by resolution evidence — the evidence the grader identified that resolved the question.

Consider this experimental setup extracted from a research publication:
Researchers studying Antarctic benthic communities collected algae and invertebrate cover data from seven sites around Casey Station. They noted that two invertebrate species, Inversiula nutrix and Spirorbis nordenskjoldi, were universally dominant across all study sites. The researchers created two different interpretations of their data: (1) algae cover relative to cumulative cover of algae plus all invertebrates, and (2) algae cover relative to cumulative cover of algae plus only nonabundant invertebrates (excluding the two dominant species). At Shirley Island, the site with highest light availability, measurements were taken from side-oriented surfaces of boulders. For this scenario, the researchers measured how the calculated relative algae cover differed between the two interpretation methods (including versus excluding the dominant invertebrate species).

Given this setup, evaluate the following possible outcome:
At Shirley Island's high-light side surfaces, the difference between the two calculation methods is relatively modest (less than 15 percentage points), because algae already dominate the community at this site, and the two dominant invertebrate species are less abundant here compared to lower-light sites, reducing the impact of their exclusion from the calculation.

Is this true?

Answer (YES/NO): NO